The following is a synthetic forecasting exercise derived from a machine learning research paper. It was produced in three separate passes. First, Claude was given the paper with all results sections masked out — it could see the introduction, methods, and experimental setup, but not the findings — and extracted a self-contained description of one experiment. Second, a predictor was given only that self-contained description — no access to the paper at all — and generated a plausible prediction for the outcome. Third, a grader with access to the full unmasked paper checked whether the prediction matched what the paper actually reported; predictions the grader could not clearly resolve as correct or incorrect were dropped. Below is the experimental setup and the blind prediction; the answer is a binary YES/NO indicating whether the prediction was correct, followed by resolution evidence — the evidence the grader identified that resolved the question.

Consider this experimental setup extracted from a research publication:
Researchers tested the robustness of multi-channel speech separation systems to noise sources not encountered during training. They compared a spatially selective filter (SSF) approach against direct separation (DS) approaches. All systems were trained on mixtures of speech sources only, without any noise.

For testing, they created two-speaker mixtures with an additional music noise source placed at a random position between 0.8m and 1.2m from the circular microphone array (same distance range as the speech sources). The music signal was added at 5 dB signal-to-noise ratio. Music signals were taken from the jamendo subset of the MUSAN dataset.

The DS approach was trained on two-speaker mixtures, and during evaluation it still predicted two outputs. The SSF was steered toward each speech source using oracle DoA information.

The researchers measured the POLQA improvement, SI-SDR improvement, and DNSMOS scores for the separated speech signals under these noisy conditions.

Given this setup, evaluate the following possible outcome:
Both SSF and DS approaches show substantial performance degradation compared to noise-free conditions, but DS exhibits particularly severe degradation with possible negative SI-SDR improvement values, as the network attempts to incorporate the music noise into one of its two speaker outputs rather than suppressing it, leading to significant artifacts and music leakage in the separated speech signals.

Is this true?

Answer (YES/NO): NO